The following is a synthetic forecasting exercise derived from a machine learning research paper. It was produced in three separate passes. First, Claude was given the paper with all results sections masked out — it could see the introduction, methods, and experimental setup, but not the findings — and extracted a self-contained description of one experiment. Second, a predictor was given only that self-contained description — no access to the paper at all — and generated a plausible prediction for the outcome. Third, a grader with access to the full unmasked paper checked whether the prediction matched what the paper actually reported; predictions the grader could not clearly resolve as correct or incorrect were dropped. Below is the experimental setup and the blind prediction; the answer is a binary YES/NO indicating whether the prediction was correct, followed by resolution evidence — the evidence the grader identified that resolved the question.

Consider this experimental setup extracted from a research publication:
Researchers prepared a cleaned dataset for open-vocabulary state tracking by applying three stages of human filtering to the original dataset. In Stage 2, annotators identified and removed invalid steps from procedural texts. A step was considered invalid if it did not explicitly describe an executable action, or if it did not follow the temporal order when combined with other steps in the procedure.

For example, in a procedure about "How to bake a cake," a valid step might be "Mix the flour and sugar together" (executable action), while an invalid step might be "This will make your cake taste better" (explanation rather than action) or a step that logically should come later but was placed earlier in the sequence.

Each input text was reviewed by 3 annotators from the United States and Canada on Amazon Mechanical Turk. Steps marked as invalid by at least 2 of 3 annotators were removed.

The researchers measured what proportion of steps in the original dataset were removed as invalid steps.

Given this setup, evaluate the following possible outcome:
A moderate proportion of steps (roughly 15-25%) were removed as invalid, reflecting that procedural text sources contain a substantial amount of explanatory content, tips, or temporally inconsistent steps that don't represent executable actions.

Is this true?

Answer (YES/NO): NO